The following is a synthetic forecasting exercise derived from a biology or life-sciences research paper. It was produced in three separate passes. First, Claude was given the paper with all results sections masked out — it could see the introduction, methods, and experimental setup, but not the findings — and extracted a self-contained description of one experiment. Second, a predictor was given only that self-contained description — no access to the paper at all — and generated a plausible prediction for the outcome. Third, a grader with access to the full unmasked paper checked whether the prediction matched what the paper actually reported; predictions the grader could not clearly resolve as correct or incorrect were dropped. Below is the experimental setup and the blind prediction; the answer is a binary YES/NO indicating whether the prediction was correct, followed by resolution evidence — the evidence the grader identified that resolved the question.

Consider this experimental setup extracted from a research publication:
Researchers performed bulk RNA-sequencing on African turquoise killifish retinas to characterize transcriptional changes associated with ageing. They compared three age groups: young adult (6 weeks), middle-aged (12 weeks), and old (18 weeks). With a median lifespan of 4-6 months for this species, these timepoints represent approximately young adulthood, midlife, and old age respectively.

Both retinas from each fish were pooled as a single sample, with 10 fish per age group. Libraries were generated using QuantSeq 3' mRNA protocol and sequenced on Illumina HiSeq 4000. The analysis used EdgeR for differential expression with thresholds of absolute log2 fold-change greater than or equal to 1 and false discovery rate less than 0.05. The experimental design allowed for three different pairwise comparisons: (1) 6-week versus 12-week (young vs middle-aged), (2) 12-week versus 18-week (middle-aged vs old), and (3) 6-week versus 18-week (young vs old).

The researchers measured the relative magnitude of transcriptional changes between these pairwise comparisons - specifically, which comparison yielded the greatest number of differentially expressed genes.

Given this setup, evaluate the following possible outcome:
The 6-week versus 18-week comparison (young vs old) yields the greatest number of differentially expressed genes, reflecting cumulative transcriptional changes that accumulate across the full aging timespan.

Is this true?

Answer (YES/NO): YES